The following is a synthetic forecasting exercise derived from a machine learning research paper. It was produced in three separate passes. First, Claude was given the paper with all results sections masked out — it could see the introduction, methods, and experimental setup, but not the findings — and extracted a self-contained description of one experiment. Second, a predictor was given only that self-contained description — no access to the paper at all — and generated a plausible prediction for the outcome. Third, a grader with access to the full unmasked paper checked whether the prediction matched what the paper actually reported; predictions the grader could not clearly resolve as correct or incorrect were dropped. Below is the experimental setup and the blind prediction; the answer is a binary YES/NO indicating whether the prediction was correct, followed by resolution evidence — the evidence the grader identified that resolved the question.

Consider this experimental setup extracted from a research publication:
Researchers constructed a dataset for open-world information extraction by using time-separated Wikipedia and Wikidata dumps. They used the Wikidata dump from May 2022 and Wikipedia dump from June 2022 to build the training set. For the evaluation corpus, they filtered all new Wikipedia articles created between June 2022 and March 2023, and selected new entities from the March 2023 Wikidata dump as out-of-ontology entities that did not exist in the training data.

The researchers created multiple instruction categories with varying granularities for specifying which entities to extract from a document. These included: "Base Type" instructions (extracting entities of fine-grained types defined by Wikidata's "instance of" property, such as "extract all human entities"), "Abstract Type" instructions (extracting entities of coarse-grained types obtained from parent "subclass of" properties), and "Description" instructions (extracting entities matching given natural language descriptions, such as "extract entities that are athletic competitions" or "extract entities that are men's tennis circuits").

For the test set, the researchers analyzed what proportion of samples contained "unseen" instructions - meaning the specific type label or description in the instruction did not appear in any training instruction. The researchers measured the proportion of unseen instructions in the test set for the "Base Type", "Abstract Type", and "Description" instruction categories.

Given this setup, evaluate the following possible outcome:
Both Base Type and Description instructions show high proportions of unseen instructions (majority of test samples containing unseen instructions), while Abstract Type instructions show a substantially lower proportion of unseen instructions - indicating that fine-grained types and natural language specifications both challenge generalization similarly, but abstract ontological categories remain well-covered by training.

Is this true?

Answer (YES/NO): NO